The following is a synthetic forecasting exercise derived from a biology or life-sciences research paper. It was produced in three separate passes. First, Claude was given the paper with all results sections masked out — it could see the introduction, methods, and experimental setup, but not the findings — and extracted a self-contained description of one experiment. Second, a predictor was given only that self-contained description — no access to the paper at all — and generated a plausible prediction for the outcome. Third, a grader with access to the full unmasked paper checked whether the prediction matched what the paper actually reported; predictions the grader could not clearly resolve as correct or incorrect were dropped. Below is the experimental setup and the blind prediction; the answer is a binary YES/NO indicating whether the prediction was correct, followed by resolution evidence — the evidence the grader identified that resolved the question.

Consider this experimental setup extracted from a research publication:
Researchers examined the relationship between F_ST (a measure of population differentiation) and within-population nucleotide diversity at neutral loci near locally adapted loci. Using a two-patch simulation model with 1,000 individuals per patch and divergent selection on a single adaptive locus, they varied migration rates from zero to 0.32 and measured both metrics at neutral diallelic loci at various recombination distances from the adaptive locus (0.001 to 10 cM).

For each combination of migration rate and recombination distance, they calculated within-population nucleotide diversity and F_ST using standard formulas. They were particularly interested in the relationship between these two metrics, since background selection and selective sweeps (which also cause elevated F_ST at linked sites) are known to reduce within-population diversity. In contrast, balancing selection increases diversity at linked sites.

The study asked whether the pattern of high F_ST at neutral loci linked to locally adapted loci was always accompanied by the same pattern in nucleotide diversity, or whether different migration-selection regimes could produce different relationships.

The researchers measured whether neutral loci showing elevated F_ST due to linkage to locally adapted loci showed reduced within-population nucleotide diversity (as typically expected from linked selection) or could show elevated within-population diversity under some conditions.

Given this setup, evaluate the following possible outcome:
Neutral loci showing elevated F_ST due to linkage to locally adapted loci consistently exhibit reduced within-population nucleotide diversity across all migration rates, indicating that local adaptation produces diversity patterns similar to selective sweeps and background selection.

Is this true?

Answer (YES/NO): NO